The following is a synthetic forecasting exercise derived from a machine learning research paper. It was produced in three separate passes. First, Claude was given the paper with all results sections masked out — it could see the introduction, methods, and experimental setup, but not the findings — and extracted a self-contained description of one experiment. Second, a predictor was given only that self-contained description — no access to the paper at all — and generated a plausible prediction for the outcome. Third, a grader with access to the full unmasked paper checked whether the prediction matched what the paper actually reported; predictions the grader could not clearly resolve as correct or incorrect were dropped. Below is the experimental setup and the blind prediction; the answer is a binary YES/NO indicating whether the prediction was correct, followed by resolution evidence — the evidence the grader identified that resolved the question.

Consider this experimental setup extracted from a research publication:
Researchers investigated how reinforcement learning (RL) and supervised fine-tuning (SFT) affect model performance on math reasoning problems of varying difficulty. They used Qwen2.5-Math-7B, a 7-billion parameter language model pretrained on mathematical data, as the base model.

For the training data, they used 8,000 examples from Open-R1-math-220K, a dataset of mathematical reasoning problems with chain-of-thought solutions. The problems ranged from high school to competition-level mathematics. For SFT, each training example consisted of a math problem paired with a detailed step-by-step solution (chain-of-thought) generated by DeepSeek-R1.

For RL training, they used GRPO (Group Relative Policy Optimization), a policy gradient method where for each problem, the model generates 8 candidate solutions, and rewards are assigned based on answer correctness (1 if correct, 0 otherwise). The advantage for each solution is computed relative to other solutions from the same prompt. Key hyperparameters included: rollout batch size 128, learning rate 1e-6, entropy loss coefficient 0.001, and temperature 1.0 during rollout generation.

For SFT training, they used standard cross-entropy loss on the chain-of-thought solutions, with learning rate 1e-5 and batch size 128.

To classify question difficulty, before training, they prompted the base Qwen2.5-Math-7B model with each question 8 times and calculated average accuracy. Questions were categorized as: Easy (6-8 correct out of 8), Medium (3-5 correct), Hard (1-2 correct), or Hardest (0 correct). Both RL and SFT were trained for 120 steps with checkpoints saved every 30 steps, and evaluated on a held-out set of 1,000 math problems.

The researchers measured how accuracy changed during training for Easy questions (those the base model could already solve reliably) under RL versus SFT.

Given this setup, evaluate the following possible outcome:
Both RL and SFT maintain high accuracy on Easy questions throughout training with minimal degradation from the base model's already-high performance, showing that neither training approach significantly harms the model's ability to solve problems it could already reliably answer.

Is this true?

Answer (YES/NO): NO